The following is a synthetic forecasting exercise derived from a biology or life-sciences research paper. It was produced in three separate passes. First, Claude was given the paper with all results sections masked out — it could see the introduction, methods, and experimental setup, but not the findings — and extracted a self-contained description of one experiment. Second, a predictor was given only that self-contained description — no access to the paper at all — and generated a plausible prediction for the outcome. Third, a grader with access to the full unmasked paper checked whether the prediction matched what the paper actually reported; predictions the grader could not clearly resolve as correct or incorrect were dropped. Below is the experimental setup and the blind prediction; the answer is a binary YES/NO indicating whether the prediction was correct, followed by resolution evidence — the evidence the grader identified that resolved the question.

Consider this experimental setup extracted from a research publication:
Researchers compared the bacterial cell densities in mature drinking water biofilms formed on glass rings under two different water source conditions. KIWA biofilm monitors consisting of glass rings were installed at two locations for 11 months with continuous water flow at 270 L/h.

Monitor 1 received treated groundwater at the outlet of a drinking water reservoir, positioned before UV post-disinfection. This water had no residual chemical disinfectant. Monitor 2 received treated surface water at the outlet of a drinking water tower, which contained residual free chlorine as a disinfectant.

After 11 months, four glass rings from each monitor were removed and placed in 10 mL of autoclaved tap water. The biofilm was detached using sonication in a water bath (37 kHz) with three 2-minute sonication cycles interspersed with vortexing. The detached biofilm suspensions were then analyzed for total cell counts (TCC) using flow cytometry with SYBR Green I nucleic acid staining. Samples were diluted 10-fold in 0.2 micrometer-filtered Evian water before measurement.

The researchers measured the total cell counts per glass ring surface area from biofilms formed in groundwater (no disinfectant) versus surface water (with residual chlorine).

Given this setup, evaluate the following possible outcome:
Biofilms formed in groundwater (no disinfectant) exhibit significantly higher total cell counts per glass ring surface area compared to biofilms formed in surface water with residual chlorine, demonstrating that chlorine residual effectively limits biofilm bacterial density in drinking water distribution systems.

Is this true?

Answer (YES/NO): YES